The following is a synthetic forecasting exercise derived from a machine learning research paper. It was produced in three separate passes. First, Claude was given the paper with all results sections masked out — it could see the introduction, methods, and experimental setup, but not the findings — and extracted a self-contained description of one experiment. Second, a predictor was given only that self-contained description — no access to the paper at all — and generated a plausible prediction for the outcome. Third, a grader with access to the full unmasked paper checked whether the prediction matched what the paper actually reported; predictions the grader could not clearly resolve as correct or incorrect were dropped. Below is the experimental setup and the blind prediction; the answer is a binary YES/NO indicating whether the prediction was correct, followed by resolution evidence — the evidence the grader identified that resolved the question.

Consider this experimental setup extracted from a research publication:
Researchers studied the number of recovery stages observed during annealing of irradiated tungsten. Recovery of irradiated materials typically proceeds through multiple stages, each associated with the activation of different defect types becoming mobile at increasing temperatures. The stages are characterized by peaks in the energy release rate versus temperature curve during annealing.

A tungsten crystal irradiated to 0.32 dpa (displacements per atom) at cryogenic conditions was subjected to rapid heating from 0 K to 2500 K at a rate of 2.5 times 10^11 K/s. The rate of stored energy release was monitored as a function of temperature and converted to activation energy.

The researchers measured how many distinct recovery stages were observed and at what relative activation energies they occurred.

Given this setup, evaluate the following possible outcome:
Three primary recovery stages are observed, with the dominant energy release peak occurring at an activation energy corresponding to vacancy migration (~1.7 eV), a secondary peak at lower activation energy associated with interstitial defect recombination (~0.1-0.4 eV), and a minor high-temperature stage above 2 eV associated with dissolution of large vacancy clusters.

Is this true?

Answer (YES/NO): NO